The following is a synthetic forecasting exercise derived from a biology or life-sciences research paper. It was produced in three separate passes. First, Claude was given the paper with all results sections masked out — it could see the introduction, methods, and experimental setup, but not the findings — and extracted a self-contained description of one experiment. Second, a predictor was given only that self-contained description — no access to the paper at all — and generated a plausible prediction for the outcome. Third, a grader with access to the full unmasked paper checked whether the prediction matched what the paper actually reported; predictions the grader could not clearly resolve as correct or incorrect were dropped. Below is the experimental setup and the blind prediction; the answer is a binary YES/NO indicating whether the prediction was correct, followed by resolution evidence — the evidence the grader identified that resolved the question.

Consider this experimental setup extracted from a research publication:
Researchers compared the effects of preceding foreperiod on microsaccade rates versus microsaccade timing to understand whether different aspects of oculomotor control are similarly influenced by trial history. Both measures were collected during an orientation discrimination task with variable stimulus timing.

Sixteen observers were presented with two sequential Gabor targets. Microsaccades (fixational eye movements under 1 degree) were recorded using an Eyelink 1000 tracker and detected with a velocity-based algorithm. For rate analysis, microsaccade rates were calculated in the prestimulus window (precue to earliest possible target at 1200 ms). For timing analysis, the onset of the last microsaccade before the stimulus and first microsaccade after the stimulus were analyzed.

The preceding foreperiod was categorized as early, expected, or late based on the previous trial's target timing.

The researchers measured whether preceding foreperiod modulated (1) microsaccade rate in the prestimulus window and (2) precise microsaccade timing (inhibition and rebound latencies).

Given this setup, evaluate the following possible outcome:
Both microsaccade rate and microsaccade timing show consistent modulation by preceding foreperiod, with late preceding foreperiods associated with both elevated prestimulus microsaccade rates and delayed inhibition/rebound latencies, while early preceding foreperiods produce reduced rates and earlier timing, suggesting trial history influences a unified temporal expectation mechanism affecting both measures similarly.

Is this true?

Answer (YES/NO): NO